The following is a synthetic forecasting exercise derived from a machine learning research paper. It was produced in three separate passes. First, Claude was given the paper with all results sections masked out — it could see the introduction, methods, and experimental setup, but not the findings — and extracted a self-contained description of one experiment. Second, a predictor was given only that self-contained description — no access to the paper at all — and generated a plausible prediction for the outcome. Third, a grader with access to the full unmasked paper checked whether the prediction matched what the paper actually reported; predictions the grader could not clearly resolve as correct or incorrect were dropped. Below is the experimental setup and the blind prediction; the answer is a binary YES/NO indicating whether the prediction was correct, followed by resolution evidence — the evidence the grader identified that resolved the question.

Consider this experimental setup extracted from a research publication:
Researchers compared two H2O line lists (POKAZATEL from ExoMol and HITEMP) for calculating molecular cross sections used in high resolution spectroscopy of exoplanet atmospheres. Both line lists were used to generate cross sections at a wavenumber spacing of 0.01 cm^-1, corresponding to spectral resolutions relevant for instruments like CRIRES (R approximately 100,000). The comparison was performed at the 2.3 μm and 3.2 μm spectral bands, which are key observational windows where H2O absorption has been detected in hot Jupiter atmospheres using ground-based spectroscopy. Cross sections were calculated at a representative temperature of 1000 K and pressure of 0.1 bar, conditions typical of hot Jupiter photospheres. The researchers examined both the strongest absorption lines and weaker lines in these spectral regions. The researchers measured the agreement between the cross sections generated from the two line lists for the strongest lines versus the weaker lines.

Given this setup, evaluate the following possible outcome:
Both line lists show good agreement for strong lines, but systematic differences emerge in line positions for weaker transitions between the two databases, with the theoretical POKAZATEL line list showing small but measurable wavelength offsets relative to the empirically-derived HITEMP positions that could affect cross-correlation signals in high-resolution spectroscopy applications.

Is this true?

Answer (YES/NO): NO